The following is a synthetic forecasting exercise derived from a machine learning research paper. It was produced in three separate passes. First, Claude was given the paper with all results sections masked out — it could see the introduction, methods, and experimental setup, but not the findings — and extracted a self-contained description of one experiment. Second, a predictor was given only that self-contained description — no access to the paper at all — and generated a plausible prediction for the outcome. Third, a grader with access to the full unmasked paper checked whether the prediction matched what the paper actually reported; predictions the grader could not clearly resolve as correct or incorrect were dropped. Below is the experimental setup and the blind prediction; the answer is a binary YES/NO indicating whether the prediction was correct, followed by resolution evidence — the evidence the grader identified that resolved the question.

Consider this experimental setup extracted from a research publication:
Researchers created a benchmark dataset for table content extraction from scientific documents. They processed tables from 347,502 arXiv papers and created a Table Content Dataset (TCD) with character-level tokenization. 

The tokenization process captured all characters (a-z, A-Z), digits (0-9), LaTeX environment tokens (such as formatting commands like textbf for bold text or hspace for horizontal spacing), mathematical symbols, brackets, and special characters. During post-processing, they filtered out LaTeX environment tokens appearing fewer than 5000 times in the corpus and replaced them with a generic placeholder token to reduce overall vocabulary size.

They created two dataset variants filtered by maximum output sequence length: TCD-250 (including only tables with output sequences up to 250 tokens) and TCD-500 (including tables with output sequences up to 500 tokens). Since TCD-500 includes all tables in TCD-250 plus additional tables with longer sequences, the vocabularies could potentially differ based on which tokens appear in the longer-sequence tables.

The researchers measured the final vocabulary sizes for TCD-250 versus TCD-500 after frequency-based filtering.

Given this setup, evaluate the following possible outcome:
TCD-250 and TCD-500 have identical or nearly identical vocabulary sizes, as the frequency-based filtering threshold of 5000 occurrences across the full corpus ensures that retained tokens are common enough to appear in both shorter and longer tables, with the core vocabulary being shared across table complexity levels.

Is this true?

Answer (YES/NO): YES